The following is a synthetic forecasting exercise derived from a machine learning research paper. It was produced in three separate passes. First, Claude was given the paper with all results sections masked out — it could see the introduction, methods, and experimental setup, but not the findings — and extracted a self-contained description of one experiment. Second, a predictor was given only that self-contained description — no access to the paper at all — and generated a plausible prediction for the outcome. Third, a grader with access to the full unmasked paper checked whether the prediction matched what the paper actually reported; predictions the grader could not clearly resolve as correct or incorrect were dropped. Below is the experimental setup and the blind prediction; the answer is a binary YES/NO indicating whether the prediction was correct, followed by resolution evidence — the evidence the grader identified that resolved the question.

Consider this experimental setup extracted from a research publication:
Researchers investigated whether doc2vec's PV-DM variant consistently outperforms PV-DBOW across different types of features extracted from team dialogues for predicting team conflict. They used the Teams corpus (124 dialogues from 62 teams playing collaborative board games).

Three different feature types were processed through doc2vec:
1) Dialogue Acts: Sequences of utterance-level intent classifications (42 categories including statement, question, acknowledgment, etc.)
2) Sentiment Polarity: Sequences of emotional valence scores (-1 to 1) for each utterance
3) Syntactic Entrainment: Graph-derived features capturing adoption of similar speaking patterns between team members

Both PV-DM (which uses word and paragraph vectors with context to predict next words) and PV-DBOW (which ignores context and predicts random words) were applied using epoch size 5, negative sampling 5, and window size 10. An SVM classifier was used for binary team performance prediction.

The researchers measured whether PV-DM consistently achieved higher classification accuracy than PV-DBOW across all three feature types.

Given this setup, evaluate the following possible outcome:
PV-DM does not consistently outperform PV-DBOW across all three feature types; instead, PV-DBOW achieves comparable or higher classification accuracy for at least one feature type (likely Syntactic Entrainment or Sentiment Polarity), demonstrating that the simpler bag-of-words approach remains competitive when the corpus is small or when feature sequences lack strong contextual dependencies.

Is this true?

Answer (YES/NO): NO